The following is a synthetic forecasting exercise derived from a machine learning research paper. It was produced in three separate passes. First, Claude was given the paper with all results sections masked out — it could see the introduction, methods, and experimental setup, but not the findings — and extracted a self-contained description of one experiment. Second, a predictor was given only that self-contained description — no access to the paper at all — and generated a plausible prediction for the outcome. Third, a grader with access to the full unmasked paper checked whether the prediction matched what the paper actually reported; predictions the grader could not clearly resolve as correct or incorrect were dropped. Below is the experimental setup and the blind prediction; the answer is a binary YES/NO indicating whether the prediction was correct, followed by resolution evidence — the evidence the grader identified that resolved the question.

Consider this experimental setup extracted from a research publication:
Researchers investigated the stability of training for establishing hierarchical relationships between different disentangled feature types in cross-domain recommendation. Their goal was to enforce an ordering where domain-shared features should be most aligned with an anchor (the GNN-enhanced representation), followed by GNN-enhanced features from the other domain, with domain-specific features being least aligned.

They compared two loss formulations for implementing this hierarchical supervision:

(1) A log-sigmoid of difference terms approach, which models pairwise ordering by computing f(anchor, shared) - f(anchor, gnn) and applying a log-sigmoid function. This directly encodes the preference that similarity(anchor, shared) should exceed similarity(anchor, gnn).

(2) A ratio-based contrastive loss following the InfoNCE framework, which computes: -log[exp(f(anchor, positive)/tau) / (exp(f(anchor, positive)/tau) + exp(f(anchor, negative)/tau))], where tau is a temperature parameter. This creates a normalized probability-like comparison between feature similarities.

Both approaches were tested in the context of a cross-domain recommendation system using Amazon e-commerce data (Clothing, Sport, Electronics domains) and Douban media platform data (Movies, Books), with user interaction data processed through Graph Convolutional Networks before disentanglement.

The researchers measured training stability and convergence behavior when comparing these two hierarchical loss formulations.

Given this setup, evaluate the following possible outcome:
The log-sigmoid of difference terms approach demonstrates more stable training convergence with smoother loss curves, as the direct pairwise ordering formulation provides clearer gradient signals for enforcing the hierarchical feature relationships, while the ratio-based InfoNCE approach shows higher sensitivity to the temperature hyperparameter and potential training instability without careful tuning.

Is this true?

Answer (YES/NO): NO